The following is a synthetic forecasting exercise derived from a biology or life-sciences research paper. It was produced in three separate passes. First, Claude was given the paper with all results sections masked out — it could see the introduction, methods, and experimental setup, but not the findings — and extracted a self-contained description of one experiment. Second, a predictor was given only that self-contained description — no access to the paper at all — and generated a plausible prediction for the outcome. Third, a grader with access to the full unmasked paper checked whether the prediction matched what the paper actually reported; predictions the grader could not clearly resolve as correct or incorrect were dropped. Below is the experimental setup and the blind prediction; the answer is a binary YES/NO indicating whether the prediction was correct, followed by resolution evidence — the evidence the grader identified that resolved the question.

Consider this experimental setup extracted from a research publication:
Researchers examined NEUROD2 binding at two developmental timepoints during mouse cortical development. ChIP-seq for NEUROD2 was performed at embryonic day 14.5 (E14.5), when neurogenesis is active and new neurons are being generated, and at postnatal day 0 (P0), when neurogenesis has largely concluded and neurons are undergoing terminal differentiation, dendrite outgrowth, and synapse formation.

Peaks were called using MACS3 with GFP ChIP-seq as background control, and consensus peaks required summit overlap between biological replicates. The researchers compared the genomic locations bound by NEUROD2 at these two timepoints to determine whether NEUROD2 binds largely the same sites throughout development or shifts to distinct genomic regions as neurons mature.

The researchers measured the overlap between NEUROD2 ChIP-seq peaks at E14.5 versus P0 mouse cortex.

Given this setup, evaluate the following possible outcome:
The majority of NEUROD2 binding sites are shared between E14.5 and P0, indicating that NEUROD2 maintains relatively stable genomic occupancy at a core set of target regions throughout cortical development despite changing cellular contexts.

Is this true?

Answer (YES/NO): NO